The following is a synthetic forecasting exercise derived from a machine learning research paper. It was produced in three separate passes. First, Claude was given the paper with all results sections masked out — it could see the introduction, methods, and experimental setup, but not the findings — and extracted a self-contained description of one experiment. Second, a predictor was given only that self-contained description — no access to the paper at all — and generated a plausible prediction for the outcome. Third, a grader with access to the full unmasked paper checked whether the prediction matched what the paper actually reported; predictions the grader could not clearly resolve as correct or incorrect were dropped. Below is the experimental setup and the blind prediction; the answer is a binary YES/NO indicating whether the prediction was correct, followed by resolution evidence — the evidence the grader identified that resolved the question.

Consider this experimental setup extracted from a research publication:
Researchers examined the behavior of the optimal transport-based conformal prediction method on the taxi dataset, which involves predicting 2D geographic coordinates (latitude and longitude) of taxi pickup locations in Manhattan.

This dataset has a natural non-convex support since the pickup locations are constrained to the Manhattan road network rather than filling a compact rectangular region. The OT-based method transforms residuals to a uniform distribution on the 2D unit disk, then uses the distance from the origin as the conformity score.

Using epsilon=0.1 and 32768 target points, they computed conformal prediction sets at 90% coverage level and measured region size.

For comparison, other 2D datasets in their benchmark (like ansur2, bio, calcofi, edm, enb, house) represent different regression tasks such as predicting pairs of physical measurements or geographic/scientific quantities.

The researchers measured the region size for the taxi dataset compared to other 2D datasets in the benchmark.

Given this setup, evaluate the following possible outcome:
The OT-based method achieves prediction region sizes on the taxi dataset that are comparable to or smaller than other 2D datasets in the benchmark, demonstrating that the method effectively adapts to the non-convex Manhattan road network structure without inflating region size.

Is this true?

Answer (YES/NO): NO